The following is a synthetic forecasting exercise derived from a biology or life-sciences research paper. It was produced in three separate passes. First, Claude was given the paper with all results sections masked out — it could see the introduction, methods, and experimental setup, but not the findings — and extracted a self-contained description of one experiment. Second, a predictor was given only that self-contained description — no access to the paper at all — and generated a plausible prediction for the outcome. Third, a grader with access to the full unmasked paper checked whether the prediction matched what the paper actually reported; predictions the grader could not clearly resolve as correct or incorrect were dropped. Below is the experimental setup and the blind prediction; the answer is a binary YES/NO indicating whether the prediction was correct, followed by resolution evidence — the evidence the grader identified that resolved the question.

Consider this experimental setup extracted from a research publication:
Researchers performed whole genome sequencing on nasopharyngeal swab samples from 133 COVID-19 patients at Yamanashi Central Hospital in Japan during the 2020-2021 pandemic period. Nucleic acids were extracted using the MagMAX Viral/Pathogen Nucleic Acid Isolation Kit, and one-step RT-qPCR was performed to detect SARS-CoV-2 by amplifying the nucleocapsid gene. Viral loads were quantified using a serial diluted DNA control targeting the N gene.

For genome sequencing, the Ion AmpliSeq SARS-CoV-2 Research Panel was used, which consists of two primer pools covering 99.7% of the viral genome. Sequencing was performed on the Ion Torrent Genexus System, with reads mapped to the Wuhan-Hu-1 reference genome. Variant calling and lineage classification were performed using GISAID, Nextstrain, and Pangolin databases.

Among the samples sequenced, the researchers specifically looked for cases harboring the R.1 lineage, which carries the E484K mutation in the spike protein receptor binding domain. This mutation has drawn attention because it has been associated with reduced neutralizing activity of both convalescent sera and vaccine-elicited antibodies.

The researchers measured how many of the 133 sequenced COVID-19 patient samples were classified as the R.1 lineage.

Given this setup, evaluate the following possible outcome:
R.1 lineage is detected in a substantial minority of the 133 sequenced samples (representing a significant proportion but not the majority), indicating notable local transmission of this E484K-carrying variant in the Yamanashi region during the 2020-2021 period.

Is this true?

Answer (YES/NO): NO